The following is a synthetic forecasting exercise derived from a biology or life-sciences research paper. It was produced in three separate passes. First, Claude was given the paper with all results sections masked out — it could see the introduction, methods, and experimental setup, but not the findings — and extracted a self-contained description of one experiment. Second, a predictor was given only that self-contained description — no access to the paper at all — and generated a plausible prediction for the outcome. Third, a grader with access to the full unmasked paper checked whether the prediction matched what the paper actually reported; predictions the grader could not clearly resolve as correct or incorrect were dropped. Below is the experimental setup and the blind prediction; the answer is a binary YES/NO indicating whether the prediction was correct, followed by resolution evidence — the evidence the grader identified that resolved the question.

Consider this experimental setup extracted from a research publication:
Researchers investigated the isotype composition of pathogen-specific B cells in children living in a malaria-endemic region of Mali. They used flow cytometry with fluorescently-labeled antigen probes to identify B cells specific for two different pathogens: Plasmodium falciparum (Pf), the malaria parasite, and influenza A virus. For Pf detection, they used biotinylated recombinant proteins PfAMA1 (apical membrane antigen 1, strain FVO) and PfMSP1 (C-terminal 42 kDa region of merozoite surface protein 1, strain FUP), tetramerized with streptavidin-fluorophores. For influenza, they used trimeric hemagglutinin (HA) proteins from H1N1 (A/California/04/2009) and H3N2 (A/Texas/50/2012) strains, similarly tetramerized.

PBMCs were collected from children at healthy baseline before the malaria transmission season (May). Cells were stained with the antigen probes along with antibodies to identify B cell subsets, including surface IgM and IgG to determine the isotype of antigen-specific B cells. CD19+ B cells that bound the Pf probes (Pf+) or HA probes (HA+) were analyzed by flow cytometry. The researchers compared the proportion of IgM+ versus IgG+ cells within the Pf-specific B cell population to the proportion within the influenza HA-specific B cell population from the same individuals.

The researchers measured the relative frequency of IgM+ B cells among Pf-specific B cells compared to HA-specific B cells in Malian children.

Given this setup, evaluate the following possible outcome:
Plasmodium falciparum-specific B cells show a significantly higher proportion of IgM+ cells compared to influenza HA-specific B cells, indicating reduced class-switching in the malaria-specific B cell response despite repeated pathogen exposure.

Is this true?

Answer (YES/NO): YES